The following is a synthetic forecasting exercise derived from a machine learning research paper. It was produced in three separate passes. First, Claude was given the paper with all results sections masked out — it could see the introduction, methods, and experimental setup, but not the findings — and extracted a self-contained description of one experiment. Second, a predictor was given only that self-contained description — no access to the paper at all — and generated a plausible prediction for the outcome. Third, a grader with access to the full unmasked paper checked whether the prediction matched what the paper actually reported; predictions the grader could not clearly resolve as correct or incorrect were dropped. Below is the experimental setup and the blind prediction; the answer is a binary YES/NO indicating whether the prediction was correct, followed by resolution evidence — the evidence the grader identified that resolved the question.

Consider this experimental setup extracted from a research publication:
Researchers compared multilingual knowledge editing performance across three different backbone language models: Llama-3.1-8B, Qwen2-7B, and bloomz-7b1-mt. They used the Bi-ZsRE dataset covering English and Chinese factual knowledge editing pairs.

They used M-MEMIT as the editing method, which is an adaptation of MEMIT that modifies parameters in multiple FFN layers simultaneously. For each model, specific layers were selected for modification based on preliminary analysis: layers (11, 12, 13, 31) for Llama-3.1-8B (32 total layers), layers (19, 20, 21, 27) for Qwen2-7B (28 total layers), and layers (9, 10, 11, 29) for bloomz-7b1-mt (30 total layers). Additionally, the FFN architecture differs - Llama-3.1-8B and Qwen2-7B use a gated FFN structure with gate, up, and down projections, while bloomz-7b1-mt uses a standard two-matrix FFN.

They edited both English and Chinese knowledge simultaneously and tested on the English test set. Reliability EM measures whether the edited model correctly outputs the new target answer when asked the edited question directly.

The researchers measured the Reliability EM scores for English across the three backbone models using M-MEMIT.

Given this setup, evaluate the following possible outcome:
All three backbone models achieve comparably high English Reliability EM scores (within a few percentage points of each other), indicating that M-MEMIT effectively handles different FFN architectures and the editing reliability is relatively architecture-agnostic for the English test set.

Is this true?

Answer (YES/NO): NO